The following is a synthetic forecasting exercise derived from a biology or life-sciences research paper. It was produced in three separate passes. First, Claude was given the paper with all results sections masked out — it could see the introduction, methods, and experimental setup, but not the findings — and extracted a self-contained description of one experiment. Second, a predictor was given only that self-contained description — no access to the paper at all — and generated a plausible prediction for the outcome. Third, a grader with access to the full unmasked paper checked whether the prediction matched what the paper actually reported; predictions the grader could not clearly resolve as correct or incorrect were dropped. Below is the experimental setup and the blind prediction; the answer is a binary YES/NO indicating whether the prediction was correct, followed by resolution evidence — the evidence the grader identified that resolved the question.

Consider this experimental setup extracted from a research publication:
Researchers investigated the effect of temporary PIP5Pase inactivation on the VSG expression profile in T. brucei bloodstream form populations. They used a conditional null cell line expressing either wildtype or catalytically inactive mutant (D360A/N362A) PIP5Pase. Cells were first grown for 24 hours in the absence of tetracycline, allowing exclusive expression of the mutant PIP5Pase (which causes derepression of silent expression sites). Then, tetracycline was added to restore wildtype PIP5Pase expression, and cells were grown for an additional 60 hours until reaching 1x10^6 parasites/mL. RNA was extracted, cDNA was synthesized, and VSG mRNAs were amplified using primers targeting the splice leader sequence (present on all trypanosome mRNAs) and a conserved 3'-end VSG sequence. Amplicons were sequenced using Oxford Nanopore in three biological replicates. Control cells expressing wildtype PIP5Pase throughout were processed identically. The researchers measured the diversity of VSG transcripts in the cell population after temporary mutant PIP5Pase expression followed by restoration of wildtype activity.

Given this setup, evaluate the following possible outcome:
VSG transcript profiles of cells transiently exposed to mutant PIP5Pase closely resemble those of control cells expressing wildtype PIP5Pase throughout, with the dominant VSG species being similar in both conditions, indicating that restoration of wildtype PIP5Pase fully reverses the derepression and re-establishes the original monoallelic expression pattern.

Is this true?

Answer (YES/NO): NO